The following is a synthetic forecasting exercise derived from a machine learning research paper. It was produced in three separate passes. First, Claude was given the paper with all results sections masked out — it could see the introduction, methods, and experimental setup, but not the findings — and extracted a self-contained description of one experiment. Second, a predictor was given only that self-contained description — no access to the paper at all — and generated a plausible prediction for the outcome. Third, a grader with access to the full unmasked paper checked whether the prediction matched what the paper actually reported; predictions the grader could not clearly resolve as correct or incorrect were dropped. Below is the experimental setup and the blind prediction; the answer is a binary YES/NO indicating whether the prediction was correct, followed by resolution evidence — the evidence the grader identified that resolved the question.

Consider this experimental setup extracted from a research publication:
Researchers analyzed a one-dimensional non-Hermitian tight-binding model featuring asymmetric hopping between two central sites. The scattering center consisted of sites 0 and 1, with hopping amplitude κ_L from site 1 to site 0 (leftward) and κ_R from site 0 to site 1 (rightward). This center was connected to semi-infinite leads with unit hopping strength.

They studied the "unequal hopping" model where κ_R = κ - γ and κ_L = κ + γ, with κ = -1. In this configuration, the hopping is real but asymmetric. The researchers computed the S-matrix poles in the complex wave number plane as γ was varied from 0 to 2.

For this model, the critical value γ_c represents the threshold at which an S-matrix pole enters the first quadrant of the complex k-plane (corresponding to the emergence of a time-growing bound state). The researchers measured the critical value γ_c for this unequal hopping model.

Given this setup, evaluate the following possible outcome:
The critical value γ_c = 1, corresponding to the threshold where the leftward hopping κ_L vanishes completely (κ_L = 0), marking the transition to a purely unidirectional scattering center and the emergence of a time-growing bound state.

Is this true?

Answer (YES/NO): NO